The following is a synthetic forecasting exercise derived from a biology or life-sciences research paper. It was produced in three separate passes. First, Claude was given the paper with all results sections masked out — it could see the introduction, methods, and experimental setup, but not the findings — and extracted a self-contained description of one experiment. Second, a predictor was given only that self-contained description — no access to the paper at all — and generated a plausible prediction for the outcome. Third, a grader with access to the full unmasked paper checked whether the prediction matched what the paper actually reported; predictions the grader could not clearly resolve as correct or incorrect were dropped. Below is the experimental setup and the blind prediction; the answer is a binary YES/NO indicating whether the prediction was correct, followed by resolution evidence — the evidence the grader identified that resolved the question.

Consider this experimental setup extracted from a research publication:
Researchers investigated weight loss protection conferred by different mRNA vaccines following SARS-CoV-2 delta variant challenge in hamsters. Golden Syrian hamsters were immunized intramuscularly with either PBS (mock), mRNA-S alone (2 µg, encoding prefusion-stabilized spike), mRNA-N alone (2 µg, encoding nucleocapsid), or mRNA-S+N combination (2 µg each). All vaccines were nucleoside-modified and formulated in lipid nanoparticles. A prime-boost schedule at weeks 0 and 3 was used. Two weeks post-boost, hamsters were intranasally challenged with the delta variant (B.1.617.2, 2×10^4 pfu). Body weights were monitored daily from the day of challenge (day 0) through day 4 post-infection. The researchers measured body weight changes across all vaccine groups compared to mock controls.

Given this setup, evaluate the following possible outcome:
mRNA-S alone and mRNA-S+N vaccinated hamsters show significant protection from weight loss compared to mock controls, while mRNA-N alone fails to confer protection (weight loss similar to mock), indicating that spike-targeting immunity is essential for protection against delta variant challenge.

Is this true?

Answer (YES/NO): NO